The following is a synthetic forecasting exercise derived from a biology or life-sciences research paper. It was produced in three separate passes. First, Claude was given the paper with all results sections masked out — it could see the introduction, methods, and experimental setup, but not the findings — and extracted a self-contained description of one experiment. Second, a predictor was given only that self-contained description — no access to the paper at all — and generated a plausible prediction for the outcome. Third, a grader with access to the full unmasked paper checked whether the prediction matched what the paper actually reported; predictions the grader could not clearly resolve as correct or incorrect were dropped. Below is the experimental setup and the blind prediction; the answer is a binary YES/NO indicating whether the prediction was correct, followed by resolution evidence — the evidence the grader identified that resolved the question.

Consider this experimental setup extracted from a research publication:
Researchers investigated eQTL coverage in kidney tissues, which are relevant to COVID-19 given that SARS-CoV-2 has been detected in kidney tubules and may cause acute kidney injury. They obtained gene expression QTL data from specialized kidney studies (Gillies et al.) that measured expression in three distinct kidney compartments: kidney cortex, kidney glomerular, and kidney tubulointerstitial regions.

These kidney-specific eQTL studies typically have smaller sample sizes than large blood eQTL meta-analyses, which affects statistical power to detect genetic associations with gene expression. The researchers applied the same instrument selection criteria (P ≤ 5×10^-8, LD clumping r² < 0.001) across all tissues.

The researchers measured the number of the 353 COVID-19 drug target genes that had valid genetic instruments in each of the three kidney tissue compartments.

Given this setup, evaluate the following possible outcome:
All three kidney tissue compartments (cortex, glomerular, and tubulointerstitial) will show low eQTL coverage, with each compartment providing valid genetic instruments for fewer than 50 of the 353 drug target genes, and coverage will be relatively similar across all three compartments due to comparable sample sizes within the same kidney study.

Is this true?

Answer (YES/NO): NO